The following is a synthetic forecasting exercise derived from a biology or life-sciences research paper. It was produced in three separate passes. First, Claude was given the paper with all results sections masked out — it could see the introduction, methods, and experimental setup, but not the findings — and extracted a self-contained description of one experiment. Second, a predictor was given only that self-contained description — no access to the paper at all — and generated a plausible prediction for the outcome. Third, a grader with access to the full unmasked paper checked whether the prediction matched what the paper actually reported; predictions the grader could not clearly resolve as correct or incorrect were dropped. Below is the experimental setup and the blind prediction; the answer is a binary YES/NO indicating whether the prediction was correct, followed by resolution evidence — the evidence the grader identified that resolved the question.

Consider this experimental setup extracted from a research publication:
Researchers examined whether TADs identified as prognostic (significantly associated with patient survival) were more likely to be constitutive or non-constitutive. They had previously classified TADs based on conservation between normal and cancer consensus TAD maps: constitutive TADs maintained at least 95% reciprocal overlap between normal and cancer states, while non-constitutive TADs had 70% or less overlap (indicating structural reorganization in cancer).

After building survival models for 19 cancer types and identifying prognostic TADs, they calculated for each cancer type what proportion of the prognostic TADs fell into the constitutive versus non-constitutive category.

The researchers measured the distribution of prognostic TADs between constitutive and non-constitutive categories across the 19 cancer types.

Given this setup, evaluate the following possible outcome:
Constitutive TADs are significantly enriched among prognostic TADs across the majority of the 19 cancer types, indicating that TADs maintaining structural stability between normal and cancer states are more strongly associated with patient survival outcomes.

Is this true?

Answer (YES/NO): NO